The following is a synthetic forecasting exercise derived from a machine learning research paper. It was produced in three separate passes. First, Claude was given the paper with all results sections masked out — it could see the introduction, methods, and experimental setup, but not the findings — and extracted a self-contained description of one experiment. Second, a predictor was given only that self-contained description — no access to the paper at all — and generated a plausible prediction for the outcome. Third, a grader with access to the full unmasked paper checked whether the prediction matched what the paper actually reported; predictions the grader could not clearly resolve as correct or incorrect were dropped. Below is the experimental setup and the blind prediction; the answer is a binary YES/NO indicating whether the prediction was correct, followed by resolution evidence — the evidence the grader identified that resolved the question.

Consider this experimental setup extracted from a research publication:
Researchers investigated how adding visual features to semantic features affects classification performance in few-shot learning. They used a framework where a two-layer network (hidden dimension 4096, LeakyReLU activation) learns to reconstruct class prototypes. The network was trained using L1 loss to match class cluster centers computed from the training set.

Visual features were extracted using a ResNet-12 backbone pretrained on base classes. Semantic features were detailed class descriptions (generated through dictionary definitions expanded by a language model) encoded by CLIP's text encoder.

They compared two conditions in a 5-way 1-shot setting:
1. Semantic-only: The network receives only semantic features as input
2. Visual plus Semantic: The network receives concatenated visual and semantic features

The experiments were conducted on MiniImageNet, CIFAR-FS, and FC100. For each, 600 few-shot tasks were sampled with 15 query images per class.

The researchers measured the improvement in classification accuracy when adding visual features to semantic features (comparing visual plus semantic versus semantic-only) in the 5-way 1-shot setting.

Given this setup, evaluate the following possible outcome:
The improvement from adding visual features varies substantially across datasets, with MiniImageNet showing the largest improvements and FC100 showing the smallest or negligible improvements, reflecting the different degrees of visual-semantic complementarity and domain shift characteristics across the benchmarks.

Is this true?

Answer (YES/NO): NO